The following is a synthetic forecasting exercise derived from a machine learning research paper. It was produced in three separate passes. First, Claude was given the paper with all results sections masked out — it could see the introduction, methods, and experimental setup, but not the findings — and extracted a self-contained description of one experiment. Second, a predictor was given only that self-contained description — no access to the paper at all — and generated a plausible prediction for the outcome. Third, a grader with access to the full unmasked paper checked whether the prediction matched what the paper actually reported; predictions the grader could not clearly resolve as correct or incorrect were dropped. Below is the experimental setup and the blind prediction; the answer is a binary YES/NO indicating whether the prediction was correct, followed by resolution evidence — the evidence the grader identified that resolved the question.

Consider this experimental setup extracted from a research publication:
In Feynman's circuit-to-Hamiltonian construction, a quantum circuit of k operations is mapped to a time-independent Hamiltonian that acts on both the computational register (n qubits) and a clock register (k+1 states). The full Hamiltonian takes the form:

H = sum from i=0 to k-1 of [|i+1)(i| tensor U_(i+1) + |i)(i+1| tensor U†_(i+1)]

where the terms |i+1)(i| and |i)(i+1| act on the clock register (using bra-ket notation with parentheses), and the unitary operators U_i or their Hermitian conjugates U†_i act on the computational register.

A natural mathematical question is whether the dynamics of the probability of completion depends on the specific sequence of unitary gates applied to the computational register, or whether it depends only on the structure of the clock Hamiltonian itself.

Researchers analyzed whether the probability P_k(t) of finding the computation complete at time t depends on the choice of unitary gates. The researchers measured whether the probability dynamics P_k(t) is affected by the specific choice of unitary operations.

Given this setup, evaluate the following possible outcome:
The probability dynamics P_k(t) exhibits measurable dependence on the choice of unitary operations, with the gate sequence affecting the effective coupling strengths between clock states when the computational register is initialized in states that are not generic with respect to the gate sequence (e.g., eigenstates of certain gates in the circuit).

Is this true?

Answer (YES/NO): NO